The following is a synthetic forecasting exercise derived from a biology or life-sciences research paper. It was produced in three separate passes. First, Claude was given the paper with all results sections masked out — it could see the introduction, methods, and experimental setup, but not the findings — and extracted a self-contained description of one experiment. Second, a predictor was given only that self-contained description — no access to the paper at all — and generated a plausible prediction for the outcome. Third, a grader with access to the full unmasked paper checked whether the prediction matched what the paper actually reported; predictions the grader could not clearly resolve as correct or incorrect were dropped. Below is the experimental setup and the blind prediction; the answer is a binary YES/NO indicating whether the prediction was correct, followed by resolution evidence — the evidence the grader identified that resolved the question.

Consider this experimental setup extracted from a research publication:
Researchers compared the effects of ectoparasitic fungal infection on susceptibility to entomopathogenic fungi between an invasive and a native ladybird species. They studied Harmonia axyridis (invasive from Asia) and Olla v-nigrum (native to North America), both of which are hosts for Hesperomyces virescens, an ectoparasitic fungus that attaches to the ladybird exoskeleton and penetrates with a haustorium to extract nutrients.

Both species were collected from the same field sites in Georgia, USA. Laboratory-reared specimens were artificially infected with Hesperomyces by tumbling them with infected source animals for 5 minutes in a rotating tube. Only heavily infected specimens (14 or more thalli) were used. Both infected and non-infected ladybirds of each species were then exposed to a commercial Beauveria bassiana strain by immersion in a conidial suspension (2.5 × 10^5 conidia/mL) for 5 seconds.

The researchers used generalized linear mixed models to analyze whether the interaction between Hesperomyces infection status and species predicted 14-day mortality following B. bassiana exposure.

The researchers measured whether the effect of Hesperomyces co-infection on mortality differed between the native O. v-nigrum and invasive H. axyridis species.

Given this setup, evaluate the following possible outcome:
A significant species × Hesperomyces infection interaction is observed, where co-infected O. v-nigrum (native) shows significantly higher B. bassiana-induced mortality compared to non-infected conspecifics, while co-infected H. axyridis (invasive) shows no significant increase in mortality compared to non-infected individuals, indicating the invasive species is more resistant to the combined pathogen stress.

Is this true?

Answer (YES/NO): YES